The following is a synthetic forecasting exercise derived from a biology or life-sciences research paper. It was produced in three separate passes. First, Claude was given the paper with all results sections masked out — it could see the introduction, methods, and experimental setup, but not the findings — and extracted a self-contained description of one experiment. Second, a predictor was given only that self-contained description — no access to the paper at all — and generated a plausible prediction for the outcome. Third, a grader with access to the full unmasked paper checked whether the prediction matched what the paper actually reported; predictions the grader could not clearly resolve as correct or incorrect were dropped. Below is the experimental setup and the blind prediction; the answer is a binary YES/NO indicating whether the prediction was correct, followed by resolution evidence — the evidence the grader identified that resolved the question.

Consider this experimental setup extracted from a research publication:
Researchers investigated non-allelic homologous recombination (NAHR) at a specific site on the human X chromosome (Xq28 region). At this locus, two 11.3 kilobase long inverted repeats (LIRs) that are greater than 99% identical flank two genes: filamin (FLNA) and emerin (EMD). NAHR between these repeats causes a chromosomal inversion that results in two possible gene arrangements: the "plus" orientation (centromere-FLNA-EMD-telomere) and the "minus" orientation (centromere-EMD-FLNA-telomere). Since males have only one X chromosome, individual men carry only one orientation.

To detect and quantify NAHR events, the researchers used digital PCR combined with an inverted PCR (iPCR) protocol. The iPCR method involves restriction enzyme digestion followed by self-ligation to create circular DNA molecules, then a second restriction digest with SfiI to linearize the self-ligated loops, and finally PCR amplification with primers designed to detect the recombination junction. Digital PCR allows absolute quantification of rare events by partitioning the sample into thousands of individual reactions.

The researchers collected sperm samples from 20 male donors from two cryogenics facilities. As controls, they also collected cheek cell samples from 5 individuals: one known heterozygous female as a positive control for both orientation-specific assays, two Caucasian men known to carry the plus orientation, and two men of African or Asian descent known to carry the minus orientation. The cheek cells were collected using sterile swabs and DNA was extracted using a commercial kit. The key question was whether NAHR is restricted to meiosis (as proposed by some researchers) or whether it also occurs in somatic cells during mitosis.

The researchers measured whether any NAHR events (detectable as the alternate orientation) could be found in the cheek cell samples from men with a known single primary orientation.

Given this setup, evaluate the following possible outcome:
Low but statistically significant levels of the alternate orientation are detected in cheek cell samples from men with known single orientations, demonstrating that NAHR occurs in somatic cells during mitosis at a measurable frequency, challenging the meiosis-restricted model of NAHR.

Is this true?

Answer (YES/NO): YES